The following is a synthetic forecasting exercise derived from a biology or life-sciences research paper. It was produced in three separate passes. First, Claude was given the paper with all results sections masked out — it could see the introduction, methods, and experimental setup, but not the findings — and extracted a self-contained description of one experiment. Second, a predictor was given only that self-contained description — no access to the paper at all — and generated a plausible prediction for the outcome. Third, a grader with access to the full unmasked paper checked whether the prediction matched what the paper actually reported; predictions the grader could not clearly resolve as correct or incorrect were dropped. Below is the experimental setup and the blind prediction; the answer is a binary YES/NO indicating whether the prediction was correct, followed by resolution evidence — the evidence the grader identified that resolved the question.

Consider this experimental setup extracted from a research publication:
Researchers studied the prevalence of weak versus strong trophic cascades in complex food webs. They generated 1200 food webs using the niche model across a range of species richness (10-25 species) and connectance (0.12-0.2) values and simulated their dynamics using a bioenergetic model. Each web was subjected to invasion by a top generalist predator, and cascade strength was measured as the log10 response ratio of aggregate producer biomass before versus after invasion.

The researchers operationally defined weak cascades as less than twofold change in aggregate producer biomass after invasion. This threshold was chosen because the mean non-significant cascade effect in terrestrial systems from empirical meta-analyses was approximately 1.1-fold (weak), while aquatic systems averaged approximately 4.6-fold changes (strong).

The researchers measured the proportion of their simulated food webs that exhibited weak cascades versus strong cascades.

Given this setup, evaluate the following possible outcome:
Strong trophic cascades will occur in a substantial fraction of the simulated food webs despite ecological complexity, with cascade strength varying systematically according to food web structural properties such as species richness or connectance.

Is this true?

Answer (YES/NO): NO